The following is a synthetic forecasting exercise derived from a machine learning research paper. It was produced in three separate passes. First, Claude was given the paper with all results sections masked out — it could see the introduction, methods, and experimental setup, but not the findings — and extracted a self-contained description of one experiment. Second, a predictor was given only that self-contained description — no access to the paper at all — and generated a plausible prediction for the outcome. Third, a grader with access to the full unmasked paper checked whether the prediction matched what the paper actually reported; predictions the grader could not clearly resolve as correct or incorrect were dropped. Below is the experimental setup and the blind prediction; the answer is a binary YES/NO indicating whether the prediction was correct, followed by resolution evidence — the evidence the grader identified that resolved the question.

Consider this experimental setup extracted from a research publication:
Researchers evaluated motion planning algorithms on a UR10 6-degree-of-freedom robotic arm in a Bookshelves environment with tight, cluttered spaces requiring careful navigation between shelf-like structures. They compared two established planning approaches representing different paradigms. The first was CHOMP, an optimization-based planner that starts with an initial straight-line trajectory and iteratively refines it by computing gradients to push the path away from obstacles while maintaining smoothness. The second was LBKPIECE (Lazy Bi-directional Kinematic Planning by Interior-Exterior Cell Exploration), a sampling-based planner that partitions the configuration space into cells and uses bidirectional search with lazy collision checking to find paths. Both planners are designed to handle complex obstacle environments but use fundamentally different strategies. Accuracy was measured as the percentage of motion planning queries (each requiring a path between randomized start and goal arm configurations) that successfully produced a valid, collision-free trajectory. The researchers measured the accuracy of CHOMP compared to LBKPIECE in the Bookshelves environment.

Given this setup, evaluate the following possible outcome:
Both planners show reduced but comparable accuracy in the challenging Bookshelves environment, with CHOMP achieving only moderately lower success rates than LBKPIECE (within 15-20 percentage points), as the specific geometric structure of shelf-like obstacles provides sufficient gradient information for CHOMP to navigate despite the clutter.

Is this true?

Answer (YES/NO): NO